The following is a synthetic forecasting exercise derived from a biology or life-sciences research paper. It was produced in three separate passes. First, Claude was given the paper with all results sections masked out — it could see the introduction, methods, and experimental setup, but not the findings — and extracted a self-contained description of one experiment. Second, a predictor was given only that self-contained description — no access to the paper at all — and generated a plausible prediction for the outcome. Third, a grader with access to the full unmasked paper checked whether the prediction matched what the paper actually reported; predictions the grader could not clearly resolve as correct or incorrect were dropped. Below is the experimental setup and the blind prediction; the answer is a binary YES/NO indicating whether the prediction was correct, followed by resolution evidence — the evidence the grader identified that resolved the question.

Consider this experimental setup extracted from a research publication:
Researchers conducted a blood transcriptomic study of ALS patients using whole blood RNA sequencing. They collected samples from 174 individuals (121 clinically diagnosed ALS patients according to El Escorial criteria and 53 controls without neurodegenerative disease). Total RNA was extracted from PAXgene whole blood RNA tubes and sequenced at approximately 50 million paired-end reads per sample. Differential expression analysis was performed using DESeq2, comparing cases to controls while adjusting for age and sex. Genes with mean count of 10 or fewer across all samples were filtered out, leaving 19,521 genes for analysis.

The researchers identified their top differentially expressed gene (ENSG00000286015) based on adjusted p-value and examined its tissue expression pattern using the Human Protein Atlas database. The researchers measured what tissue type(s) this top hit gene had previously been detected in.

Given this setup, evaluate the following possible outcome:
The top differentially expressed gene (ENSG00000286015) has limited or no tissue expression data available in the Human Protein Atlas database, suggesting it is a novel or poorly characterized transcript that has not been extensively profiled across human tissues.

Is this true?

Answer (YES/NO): NO